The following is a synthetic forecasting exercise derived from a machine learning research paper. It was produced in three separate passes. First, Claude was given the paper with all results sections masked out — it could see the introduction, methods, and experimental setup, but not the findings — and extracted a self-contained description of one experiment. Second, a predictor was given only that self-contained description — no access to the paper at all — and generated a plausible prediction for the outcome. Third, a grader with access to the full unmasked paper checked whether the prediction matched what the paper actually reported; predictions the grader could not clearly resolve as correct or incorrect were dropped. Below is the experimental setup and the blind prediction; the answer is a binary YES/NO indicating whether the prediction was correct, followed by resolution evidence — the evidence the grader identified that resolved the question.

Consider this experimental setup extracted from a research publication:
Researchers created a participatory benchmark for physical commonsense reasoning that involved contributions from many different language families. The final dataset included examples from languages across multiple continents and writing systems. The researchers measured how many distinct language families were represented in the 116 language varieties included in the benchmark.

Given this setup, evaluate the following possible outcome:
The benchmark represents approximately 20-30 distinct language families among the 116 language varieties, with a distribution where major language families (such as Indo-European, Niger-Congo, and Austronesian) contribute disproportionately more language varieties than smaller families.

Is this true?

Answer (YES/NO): NO